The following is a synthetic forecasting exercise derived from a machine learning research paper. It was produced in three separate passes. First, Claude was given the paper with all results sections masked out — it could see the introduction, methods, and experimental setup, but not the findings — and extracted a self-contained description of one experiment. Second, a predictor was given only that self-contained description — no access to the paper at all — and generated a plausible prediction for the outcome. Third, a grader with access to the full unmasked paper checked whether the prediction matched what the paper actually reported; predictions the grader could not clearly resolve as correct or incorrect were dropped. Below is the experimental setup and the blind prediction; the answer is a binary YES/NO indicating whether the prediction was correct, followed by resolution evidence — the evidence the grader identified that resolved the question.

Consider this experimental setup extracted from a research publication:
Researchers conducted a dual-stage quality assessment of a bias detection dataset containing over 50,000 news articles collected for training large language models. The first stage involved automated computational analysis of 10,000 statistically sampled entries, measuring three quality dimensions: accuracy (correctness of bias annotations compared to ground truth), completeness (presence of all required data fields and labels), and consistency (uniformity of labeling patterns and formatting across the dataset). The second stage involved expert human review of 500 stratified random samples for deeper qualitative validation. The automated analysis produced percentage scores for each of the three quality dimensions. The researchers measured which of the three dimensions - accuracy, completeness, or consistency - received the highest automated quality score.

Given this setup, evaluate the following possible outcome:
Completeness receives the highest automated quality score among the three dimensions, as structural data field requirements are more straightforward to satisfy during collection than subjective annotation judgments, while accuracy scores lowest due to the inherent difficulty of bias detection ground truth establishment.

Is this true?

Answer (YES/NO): NO